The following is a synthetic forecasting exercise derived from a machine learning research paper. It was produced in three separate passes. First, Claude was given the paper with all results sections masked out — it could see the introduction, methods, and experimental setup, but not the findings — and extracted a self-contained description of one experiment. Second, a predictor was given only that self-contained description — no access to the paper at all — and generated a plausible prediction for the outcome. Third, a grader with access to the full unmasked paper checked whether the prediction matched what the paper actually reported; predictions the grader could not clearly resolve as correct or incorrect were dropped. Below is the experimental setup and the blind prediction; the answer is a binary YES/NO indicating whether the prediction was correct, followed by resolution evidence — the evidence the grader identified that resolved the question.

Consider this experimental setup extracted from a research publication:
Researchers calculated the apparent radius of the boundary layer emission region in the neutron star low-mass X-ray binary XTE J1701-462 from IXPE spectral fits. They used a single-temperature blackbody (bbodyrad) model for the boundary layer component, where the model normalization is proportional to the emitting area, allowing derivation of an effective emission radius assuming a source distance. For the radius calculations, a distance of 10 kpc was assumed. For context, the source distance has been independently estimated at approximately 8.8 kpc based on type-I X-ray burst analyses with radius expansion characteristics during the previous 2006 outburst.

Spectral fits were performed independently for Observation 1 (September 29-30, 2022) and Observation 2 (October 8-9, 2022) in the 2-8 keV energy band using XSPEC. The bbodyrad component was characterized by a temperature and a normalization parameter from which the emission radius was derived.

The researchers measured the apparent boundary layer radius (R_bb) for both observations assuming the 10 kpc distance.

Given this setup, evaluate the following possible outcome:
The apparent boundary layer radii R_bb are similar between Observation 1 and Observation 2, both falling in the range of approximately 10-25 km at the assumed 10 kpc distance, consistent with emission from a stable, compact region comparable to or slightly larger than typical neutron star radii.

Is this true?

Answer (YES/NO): NO